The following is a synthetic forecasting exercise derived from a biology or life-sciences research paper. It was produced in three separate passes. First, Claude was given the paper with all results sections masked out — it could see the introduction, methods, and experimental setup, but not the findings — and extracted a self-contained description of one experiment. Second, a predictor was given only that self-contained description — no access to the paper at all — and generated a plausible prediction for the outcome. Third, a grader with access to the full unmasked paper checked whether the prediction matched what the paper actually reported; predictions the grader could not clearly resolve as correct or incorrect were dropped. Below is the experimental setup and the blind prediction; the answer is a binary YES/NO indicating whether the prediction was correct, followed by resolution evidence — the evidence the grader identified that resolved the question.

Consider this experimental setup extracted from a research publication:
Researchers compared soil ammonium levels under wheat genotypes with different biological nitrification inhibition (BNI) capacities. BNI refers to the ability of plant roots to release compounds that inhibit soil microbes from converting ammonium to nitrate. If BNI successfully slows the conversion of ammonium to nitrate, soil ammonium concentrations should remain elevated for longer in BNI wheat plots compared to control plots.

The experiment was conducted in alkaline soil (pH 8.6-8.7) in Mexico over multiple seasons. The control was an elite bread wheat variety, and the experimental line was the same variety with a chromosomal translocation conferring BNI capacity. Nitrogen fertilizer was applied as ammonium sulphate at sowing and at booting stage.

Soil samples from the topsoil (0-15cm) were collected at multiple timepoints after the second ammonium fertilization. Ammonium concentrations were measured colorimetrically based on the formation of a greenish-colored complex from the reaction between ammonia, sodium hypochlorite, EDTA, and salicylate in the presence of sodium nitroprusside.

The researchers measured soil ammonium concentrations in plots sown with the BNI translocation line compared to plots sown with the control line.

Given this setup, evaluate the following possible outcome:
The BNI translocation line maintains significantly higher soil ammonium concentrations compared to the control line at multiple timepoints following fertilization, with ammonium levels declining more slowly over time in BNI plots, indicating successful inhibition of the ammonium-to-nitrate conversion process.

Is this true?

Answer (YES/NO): NO